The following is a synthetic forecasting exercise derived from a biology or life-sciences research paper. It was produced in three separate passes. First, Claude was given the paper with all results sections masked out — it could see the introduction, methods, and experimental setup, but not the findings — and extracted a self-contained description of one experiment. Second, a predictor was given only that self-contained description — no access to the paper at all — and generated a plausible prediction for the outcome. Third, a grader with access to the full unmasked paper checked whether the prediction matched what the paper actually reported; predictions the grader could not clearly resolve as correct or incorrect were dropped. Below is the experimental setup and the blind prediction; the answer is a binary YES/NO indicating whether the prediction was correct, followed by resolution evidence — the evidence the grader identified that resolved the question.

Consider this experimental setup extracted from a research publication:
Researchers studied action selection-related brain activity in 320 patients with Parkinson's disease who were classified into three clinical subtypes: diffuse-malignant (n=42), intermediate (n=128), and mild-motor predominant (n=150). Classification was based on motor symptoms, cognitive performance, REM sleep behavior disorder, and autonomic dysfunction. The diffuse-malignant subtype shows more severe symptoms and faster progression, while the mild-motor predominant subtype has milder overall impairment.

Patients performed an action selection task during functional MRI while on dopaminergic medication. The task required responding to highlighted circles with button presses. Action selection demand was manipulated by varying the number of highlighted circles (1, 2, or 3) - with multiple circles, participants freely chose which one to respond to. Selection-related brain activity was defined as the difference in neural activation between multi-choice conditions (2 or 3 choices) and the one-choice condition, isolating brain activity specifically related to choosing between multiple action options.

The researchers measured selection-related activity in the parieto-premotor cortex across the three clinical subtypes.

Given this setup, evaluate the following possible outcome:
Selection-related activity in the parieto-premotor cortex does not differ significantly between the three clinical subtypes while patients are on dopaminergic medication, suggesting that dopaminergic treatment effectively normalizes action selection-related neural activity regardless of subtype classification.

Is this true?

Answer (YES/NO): NO